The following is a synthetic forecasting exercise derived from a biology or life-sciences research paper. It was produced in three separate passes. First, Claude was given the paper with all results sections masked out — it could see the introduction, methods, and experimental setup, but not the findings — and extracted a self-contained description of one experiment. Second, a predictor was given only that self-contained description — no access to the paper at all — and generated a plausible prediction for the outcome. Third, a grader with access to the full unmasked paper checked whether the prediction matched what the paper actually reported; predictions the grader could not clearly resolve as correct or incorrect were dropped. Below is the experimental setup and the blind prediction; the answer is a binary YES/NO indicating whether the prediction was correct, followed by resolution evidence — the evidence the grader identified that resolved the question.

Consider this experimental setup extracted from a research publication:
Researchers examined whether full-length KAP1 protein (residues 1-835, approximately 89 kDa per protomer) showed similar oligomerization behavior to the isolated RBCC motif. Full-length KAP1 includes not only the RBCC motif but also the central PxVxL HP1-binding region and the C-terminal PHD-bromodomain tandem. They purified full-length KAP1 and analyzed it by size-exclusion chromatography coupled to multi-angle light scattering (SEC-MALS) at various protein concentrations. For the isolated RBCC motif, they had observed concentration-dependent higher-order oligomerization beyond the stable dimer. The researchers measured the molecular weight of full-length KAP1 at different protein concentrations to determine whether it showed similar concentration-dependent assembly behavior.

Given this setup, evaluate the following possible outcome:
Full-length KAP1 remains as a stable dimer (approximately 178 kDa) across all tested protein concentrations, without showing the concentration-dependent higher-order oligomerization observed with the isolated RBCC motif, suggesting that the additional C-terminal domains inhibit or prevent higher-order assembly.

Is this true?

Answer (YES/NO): NO